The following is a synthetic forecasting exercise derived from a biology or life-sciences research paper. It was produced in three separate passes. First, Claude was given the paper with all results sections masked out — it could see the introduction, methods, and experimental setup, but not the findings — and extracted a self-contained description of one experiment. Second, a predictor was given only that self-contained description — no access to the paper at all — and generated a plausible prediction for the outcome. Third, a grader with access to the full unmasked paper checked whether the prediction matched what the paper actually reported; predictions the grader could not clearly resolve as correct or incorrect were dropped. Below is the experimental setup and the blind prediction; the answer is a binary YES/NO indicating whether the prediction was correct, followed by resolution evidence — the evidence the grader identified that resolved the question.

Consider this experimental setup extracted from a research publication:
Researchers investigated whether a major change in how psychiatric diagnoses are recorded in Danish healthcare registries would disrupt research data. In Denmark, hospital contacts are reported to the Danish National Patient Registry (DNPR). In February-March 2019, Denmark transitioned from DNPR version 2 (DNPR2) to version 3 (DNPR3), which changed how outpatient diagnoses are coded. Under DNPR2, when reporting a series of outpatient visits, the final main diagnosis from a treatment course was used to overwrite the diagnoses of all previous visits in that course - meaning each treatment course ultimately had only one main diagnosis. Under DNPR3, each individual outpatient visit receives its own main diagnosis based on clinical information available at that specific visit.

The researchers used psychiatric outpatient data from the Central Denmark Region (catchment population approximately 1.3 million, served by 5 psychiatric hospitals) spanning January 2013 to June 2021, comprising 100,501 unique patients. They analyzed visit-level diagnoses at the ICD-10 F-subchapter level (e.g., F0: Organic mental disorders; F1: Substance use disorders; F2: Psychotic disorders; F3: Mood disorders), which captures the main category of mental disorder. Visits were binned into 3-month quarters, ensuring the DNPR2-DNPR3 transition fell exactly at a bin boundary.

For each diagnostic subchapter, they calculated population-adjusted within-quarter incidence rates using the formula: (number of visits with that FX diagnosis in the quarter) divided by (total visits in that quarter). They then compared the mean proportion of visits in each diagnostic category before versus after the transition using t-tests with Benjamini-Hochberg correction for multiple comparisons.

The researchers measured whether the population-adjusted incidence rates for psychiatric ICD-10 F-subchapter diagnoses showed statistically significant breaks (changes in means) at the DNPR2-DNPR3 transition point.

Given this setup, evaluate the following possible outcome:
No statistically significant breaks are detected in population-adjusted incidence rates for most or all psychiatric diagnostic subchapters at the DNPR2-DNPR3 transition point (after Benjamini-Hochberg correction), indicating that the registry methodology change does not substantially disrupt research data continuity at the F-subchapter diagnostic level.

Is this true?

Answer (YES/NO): NO